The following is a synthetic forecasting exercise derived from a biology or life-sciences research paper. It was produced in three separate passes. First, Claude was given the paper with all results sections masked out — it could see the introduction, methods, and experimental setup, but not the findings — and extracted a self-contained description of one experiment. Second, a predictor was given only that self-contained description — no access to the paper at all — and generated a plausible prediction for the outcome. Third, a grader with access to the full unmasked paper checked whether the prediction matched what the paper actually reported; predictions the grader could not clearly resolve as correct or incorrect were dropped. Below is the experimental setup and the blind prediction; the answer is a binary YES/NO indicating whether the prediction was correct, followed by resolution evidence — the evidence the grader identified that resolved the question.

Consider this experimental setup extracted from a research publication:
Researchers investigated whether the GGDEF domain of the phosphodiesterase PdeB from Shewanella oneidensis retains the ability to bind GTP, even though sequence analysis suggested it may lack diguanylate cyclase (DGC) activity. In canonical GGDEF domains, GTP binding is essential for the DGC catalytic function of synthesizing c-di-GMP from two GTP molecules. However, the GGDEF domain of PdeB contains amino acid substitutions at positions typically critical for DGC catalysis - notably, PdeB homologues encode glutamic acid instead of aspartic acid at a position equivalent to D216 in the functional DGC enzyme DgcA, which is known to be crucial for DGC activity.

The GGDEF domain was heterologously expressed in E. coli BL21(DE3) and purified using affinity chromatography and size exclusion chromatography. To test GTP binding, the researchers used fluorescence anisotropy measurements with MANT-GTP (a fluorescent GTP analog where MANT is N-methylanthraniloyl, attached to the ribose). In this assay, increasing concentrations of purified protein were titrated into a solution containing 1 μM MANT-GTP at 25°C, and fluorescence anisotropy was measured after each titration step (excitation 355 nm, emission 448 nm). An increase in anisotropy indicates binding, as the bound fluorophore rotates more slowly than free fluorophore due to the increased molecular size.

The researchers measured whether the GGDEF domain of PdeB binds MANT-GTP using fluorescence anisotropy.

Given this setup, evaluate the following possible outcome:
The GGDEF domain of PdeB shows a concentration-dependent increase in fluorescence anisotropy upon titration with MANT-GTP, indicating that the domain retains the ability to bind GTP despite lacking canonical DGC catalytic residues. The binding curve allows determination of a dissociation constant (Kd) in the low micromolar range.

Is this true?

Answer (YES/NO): YES